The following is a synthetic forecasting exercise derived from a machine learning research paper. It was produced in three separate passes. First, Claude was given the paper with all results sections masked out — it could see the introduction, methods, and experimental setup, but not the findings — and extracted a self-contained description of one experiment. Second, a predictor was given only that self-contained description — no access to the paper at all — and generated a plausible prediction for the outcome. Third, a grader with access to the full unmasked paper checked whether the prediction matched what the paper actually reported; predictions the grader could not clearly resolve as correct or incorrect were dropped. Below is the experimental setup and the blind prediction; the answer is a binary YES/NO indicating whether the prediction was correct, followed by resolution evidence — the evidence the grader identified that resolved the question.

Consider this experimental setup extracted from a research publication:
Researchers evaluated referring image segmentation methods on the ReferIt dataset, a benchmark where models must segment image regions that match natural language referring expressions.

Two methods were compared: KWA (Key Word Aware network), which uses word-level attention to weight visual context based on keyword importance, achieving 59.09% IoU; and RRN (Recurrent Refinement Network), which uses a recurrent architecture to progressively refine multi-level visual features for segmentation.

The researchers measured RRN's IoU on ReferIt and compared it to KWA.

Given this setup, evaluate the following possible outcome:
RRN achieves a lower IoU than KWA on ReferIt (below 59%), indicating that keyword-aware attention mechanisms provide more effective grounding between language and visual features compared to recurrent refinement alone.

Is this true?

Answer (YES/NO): NO